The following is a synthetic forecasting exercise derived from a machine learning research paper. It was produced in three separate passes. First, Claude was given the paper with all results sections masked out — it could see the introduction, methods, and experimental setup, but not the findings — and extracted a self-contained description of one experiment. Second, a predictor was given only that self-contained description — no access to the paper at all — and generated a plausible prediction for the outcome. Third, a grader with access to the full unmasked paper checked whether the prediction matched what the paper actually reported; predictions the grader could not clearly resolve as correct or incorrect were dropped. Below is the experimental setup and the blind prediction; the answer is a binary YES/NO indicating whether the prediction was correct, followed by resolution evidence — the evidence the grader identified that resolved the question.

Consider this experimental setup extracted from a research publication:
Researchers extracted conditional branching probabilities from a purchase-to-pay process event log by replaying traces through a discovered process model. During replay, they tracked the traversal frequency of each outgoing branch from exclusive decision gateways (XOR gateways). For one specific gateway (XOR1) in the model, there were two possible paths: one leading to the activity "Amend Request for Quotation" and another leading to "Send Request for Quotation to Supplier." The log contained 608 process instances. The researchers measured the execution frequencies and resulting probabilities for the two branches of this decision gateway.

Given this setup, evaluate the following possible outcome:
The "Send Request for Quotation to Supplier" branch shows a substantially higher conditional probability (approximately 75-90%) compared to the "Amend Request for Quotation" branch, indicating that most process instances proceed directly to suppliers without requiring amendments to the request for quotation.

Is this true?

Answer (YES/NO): NO